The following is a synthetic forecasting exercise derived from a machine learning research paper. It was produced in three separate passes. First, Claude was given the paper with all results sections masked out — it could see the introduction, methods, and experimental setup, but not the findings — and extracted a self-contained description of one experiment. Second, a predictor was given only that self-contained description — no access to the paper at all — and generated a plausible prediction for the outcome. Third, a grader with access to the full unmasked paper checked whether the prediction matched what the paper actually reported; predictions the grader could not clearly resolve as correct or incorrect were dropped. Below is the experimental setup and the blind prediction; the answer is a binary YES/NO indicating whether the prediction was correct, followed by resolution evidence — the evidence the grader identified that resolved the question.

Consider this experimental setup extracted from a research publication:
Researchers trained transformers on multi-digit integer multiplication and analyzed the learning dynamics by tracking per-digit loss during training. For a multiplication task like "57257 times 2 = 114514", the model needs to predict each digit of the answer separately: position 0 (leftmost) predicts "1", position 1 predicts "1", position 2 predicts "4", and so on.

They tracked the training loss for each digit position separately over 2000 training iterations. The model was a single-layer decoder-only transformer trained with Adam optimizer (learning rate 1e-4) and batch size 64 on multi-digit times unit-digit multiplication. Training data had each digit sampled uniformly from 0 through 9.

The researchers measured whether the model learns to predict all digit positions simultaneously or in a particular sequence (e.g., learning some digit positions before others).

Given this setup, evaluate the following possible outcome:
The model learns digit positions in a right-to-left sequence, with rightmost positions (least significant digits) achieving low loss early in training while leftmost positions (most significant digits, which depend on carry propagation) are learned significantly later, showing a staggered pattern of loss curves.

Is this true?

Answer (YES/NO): NO